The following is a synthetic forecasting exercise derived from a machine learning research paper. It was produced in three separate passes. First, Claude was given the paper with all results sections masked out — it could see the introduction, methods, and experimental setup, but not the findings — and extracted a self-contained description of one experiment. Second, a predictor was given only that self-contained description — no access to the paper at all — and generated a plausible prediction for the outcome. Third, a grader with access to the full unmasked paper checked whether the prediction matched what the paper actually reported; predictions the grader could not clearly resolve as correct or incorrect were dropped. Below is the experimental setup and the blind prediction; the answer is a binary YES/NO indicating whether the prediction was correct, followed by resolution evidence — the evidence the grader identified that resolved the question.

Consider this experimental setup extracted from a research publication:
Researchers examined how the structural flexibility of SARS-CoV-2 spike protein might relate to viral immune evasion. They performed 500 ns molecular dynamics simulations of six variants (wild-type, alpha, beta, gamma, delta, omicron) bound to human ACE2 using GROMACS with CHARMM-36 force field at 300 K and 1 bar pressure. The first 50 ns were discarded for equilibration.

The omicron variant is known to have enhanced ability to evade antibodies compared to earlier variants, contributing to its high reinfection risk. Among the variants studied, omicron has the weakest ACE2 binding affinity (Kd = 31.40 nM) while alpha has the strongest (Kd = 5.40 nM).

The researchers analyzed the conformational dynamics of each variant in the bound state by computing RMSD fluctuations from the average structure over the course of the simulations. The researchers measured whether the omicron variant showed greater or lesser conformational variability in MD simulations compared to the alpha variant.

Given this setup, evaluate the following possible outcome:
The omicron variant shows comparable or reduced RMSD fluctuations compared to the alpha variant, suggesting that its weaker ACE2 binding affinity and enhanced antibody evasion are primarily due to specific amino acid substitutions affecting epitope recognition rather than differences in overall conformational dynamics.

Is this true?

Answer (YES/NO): YES